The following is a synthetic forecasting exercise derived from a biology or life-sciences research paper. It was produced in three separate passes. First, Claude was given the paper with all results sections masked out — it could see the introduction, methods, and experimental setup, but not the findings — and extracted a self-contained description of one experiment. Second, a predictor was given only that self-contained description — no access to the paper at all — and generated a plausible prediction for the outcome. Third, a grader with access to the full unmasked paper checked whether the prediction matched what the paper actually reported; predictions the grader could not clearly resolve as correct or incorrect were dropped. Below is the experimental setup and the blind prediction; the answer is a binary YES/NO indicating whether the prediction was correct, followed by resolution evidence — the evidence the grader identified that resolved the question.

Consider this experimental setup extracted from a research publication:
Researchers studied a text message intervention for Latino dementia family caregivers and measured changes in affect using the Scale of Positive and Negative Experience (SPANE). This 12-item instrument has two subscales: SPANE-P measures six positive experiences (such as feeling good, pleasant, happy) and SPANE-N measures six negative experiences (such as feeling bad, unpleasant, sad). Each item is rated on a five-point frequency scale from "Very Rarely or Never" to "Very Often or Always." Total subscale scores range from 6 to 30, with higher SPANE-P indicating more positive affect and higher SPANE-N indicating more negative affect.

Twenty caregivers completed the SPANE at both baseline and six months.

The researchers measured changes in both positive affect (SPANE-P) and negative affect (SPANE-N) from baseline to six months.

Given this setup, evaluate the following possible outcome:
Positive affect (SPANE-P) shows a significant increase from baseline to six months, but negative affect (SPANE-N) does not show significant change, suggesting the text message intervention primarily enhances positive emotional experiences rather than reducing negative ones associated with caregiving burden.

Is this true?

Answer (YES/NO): YES